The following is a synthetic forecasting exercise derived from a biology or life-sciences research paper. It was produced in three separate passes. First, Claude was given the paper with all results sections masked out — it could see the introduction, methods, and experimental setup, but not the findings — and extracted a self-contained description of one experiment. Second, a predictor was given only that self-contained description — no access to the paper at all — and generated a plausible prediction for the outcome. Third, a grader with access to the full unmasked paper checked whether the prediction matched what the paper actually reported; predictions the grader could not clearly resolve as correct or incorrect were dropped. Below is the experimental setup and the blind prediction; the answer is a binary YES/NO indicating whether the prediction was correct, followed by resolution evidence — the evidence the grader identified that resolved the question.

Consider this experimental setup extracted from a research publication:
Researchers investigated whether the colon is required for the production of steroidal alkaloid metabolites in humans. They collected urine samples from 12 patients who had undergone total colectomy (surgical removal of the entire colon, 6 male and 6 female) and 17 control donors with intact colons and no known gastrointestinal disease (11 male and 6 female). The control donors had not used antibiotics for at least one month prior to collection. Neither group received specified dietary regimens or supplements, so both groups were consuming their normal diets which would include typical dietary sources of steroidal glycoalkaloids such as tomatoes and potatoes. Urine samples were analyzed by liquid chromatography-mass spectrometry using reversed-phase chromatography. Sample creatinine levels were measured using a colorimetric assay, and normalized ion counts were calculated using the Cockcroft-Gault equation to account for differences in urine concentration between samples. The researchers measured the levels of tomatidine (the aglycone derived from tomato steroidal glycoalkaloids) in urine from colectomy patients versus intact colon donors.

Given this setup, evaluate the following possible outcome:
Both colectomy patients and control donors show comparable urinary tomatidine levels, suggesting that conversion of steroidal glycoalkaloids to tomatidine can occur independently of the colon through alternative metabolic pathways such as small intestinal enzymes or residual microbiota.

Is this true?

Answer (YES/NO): NO